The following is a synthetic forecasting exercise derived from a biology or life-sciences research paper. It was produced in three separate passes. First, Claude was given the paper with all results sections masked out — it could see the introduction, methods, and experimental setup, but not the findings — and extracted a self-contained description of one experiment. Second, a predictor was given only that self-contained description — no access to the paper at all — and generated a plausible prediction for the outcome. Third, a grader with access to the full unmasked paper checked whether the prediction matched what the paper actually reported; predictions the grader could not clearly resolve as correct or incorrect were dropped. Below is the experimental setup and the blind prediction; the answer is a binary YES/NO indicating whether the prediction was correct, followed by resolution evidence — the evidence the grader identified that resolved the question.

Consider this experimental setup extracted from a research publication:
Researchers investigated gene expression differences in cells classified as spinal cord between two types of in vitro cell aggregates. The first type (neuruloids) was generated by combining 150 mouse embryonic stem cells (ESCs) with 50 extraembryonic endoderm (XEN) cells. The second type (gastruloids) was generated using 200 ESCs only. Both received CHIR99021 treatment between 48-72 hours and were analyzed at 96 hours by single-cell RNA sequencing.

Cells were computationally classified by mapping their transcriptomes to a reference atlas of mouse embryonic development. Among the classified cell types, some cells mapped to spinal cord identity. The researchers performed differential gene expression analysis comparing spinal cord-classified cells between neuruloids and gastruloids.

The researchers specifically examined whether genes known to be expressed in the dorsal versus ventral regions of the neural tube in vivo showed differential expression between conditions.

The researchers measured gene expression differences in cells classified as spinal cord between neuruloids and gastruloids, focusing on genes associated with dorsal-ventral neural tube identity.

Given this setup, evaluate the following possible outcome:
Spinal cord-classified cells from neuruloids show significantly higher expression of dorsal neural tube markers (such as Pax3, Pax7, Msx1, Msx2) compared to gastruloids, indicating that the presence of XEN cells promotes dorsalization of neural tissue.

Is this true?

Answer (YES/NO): YES